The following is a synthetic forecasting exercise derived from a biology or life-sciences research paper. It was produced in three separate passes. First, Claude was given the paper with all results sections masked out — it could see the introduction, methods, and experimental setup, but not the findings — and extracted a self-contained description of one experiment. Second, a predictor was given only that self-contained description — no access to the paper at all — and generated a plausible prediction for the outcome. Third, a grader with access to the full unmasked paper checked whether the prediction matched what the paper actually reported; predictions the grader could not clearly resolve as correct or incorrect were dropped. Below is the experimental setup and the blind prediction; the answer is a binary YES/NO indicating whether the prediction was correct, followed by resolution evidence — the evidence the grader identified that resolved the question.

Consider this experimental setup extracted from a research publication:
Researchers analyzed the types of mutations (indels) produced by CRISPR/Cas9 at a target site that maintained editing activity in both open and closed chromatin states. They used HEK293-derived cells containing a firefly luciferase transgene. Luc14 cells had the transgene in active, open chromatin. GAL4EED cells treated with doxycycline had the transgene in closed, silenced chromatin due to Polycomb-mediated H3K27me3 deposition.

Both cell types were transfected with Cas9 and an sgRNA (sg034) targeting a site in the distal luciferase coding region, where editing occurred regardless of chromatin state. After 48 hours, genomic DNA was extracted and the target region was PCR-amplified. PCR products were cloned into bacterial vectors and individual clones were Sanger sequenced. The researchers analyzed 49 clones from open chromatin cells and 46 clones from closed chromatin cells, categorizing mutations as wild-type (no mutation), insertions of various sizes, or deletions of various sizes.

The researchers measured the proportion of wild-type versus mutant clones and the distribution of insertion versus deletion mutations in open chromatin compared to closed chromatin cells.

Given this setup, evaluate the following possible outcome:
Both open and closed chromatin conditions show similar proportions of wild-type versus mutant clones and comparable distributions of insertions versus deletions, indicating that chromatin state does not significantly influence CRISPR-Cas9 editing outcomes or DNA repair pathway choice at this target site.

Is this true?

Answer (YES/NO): NO